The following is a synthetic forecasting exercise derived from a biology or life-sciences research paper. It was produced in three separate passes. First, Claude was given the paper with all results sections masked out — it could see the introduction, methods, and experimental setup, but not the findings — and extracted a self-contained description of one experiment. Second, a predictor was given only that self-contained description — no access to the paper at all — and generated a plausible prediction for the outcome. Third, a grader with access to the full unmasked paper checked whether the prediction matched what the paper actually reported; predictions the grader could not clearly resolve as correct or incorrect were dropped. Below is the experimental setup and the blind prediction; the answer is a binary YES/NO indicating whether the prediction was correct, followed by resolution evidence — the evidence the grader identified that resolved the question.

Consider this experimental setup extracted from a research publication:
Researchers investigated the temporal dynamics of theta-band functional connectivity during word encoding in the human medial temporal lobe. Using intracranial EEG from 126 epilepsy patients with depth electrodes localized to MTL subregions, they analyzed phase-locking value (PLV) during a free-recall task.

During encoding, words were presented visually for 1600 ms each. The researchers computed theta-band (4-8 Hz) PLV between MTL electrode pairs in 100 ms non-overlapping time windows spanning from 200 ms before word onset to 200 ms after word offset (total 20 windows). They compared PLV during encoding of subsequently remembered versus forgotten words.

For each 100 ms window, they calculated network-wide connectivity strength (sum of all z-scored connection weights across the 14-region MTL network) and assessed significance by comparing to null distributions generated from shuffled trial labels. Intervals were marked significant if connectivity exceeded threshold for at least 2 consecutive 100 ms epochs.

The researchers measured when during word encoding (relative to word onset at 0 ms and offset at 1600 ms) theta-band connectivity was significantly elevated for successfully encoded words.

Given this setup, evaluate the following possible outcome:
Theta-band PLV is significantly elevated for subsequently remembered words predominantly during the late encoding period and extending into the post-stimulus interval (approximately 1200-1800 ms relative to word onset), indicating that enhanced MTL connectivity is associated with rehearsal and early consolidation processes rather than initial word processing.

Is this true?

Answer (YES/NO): NO